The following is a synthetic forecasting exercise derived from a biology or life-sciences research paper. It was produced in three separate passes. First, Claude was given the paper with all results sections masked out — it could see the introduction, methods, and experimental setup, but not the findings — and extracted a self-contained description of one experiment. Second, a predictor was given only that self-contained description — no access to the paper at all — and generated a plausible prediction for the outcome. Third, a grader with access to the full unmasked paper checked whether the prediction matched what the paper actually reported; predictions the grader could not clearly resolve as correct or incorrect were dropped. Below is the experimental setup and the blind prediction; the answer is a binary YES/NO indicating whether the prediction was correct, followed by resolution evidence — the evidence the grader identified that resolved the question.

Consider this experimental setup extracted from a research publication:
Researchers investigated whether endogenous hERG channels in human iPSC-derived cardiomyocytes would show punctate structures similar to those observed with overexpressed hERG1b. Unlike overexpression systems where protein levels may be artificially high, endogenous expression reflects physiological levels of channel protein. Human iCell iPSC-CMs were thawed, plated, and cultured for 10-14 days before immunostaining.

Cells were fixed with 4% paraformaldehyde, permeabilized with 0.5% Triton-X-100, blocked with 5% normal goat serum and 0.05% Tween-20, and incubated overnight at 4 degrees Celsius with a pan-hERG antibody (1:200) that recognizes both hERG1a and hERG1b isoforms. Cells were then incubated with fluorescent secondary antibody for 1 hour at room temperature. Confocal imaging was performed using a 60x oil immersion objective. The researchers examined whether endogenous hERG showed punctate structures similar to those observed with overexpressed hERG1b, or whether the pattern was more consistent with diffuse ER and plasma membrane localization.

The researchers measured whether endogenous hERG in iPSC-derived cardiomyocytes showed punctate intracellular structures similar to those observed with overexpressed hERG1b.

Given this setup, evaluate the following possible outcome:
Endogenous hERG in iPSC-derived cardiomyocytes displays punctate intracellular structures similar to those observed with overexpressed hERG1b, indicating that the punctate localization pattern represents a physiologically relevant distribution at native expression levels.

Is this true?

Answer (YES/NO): YES